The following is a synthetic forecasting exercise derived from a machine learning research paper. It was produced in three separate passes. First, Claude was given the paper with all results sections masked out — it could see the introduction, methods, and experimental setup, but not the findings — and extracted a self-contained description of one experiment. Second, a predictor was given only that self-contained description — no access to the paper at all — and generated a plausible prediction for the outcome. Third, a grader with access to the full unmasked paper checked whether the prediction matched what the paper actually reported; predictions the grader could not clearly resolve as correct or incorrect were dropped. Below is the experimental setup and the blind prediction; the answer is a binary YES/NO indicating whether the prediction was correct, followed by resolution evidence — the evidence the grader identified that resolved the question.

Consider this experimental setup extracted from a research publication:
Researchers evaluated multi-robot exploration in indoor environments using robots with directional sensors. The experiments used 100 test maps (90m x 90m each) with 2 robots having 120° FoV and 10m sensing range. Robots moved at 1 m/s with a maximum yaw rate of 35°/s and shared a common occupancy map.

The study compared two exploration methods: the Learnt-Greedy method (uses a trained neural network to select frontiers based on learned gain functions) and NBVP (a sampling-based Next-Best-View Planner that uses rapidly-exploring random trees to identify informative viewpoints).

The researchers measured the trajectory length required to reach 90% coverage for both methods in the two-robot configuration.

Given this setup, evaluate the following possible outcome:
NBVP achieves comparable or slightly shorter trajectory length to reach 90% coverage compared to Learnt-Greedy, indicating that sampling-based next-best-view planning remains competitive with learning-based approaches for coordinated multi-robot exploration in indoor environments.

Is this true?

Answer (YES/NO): YES